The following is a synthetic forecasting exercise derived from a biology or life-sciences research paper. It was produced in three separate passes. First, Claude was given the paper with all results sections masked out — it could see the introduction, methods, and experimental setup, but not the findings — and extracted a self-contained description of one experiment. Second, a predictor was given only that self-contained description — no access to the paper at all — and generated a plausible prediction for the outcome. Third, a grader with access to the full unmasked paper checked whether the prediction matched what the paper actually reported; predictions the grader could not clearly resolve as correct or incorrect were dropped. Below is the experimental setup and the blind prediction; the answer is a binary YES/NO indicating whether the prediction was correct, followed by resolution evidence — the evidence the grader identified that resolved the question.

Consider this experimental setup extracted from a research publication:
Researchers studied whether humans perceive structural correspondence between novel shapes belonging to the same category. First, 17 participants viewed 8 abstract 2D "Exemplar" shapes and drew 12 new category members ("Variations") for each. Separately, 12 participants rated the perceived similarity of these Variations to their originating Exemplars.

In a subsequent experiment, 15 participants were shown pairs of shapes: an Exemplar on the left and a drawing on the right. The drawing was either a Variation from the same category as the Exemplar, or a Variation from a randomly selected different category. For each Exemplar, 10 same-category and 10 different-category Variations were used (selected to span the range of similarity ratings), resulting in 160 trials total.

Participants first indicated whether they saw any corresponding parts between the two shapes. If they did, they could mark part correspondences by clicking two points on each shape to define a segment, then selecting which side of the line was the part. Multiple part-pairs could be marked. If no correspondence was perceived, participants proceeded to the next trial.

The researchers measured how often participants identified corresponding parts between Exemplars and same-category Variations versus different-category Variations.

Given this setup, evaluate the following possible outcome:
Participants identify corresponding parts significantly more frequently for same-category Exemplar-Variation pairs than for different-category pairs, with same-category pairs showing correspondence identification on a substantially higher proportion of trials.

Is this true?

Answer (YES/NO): YES